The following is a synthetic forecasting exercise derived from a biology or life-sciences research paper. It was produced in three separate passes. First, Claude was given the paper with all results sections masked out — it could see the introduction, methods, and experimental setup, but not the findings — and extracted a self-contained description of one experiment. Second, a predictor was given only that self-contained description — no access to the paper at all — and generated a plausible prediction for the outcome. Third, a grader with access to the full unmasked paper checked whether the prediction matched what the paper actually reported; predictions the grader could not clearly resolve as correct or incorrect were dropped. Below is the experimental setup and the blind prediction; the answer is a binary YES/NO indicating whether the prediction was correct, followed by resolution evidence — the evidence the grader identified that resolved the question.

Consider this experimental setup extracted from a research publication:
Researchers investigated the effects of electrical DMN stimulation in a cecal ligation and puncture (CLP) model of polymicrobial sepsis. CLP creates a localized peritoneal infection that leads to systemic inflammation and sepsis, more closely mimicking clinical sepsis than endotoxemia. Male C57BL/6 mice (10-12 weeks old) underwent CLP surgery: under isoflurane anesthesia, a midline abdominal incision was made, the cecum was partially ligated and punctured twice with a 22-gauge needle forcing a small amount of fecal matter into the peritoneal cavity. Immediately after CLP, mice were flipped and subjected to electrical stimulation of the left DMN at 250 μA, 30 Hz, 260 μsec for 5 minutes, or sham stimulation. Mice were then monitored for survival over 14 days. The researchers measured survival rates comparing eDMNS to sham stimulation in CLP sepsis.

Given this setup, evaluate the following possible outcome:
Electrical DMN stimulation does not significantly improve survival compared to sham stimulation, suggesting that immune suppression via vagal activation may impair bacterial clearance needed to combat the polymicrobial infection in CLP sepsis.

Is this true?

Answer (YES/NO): NO